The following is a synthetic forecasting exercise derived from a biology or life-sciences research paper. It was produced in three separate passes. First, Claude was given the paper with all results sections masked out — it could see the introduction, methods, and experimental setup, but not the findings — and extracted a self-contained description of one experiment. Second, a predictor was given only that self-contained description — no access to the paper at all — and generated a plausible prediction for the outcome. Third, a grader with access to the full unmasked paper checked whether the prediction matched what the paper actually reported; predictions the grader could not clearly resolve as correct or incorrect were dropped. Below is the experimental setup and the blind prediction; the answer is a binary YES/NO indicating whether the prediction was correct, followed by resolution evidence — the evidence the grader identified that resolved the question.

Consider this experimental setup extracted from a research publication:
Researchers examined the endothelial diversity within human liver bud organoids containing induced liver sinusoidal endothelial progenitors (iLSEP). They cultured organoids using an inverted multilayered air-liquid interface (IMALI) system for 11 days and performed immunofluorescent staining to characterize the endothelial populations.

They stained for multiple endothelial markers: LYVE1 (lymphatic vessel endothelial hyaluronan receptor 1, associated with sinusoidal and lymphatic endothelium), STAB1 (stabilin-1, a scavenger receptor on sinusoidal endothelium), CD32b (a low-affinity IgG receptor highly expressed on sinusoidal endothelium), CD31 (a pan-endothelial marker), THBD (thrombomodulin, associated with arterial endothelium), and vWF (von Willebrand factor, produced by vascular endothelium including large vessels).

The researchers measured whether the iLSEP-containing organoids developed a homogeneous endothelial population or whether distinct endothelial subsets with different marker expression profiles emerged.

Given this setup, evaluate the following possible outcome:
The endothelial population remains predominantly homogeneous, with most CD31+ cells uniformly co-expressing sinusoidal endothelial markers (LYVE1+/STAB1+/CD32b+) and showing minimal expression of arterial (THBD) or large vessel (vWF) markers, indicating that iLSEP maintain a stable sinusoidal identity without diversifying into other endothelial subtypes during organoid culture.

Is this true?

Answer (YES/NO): NO